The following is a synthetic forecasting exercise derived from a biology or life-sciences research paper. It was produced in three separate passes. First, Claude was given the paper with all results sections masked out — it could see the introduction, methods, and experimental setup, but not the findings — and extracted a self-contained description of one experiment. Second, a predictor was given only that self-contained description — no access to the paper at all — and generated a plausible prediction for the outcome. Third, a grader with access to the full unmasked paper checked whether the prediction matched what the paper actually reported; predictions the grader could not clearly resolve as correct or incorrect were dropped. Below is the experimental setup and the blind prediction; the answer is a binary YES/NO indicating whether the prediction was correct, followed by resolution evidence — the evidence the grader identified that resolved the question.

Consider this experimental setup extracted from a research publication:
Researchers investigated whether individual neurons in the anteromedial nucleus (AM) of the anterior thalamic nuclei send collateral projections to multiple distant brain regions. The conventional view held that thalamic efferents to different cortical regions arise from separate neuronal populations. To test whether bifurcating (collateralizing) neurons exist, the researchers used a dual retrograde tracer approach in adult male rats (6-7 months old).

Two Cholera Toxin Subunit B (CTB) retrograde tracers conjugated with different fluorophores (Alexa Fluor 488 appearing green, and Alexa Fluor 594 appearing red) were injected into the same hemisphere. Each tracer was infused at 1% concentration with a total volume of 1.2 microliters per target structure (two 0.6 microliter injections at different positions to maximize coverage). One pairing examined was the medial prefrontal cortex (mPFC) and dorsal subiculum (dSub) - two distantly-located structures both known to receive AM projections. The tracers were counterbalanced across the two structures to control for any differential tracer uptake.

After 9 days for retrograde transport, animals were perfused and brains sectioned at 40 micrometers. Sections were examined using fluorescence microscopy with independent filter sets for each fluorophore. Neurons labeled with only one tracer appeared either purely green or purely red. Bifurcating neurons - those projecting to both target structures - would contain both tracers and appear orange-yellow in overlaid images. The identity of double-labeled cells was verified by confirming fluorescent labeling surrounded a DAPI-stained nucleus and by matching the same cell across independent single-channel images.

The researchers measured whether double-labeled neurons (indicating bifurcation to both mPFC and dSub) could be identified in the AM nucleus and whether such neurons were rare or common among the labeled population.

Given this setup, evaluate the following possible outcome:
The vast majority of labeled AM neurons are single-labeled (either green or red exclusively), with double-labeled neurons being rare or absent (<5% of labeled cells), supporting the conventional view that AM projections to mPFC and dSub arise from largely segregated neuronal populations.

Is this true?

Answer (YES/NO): NO